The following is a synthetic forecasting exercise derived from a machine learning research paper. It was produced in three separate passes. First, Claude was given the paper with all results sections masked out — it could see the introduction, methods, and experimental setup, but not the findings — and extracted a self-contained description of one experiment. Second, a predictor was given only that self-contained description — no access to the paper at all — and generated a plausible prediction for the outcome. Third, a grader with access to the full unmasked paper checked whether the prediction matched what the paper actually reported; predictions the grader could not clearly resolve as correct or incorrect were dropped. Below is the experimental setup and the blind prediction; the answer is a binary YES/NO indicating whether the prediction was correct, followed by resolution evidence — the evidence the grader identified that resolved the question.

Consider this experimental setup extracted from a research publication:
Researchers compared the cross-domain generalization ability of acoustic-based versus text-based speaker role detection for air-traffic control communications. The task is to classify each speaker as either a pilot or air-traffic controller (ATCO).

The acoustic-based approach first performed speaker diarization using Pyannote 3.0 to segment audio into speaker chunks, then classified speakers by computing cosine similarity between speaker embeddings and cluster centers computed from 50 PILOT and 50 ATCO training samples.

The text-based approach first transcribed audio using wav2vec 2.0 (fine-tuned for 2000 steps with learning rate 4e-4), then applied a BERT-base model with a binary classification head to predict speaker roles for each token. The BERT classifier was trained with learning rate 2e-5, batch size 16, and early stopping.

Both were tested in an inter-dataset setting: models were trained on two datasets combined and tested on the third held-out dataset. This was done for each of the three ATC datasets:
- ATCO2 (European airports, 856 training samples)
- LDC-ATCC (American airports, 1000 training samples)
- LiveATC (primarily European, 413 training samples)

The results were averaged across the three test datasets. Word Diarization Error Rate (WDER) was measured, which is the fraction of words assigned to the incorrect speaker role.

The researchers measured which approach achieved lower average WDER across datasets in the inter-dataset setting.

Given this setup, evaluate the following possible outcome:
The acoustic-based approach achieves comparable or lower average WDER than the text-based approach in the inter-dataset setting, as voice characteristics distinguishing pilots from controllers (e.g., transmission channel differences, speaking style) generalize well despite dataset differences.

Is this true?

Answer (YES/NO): YES